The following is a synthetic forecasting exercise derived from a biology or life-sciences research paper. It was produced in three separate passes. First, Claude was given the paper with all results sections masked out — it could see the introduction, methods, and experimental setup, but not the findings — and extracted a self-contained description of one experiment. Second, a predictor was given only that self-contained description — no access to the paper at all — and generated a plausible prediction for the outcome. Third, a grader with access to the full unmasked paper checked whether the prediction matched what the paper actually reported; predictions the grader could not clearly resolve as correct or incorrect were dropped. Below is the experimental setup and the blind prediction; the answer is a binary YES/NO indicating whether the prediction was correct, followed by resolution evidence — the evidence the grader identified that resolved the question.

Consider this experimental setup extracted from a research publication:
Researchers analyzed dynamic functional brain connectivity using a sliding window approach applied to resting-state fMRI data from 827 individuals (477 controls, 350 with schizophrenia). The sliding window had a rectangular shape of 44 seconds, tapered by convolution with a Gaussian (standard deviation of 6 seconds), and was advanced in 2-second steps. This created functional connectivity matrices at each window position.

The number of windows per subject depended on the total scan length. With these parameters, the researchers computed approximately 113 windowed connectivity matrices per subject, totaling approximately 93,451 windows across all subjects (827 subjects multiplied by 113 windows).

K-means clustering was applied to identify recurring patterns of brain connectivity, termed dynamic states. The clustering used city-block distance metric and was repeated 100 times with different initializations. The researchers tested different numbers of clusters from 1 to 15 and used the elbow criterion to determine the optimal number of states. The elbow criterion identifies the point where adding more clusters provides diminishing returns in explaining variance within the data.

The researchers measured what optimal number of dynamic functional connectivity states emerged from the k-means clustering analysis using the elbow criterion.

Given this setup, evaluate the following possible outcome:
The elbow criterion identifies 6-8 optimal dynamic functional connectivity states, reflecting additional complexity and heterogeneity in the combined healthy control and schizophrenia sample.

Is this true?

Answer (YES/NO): NO